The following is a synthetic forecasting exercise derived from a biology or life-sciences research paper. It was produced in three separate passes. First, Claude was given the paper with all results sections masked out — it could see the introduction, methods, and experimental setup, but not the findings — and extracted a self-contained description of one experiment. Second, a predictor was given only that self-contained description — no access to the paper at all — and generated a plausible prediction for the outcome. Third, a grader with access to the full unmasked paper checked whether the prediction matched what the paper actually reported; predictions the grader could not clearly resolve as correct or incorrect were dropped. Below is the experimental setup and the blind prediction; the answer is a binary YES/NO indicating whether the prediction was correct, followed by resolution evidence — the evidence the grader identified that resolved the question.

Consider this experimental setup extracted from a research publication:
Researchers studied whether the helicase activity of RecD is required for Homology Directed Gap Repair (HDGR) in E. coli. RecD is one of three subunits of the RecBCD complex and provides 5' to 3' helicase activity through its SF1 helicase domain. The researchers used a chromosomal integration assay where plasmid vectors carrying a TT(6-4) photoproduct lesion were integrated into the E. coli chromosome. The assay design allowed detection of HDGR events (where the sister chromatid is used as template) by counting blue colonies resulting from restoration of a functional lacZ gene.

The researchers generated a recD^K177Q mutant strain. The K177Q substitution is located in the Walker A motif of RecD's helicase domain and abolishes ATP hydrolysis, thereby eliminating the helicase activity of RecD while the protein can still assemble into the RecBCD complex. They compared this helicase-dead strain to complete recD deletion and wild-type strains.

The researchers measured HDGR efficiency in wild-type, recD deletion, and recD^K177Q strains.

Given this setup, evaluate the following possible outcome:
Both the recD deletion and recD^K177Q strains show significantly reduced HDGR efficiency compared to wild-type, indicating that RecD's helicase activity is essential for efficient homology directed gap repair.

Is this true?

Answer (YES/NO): NO